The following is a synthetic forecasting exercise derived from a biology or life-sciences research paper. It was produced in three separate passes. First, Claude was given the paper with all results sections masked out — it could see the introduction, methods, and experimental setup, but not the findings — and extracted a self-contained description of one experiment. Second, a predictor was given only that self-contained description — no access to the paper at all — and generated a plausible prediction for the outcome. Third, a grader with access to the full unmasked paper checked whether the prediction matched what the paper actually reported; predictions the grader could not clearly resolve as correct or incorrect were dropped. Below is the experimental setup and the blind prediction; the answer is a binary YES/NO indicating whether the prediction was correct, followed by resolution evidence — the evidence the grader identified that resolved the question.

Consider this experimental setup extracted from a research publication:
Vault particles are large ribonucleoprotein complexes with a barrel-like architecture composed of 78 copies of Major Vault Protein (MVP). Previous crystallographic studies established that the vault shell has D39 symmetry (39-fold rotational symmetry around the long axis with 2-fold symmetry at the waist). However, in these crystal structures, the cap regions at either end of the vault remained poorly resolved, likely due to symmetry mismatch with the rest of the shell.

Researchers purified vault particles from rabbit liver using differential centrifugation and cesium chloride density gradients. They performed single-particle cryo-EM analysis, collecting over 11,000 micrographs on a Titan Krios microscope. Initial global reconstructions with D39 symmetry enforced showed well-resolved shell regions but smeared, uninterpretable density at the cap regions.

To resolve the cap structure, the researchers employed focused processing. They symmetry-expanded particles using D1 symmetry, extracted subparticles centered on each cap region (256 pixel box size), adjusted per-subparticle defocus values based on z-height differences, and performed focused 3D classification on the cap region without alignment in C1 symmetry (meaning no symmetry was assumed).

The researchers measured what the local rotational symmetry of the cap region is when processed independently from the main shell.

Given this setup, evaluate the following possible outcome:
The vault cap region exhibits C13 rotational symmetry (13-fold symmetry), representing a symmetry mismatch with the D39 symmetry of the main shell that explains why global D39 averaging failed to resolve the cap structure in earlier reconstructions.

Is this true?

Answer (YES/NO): YES